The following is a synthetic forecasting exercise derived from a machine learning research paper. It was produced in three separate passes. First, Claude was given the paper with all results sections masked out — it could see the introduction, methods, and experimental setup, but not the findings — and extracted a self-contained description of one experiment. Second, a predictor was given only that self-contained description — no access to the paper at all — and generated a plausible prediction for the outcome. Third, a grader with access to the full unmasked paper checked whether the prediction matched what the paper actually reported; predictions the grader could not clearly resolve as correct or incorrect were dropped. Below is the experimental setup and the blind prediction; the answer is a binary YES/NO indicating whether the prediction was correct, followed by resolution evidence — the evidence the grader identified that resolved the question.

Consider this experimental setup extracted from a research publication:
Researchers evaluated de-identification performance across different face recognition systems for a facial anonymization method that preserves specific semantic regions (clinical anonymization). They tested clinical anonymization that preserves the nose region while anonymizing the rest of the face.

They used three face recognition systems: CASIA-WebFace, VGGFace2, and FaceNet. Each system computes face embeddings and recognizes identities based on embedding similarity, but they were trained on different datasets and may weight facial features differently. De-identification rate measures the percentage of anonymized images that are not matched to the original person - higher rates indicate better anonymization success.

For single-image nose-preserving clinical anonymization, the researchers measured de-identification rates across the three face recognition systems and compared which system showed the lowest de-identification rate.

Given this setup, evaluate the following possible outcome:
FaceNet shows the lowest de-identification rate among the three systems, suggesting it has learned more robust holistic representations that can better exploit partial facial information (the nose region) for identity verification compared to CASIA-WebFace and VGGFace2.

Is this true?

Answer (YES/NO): NO